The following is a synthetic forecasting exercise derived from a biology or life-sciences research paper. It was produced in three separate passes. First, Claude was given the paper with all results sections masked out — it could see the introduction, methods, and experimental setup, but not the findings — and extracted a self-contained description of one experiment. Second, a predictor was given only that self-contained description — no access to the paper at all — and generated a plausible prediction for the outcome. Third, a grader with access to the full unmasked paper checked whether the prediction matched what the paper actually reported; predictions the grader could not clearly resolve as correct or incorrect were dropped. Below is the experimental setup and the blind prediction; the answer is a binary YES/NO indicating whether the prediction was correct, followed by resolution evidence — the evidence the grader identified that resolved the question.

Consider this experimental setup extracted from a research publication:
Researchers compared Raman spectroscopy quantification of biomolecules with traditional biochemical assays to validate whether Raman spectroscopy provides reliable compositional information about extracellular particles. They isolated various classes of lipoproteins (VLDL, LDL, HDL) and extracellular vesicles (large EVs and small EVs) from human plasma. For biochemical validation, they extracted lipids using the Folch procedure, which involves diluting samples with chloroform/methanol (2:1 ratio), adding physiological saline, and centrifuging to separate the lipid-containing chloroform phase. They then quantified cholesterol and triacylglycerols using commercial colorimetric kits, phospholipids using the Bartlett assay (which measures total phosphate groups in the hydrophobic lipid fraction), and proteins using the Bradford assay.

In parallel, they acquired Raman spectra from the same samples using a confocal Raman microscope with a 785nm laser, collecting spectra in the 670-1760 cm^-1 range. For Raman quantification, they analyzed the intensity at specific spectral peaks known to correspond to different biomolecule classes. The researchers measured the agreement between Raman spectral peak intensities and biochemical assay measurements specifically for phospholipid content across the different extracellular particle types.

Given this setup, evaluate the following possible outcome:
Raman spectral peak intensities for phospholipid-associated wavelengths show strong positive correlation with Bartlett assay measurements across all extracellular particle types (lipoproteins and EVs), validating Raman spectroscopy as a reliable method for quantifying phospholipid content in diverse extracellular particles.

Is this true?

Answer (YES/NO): NO